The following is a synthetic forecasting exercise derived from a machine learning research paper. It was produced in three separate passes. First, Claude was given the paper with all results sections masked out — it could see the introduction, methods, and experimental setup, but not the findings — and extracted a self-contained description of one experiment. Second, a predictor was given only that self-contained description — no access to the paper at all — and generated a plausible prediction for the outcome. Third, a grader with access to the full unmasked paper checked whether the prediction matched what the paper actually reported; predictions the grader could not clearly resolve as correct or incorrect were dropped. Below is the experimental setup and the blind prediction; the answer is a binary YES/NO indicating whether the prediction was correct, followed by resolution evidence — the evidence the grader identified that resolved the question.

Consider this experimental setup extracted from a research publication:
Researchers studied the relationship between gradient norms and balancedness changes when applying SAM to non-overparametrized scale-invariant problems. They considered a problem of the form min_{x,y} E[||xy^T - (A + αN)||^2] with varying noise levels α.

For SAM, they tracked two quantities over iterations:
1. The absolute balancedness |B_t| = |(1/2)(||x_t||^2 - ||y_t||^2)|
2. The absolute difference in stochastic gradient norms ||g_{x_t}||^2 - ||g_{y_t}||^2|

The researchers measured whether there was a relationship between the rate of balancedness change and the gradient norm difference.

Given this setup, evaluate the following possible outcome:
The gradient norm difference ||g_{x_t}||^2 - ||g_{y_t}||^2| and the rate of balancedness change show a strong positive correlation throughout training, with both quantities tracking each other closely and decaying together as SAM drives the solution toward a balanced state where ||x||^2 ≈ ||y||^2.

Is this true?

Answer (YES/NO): YES